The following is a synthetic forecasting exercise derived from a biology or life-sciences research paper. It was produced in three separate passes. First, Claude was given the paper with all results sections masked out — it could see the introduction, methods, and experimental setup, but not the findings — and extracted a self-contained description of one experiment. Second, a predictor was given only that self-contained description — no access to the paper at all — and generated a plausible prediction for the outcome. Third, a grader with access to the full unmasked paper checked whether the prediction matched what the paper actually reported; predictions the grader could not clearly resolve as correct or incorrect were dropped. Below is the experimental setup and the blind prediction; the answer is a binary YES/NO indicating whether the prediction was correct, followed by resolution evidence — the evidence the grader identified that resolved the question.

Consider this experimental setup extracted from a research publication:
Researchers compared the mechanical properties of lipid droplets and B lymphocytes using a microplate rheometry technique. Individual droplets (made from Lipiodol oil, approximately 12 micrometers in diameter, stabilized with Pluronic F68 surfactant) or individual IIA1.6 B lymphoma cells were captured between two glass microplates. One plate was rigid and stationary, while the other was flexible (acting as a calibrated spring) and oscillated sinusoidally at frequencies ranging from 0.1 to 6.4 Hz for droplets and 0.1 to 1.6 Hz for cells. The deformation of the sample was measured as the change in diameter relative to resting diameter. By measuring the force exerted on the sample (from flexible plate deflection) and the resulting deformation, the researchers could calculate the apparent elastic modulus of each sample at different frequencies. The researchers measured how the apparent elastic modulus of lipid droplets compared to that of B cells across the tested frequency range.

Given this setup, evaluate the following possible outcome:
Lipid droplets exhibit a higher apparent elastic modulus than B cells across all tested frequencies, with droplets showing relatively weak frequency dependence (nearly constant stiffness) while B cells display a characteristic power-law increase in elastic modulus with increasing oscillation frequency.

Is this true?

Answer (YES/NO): YES